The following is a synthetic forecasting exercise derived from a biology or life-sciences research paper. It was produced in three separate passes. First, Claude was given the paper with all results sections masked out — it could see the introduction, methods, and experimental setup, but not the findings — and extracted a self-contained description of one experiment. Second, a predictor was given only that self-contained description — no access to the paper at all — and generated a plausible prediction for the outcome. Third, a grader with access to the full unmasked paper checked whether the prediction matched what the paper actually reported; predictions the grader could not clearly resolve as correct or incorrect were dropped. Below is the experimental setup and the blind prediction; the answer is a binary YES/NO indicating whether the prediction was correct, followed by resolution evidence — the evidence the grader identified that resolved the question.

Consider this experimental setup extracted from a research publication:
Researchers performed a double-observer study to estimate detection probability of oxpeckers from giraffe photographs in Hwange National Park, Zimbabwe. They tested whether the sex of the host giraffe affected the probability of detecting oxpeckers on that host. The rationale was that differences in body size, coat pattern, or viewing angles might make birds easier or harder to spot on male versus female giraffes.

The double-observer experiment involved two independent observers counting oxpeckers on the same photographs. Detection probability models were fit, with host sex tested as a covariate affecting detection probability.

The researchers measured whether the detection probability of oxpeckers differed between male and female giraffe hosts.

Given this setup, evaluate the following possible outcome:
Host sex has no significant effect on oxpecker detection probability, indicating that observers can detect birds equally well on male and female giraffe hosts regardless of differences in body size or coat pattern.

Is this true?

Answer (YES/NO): YES